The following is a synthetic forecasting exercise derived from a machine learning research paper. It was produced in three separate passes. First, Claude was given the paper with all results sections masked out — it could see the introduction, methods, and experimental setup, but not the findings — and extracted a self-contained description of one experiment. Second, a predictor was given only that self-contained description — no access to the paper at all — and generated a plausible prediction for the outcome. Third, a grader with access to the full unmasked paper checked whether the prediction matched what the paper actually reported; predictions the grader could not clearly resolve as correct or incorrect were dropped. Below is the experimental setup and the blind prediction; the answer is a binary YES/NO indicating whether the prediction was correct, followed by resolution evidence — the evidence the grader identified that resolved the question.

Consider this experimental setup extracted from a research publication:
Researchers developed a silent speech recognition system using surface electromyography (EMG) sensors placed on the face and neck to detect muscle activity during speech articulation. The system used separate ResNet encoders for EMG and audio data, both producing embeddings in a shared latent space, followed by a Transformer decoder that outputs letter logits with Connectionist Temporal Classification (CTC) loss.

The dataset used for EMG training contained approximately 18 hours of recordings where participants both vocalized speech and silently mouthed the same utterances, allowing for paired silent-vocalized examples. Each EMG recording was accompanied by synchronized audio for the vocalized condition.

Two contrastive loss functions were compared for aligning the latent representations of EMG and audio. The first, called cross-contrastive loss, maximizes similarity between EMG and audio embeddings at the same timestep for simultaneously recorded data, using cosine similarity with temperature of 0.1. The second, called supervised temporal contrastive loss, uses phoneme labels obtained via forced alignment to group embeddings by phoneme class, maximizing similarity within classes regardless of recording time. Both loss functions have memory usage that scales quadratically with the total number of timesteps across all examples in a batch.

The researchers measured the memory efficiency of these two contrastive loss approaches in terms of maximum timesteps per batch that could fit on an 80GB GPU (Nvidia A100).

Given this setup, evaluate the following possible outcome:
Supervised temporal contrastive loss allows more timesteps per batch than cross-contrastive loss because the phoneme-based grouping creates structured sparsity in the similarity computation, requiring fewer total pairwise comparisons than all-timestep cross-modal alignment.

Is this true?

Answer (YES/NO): NO